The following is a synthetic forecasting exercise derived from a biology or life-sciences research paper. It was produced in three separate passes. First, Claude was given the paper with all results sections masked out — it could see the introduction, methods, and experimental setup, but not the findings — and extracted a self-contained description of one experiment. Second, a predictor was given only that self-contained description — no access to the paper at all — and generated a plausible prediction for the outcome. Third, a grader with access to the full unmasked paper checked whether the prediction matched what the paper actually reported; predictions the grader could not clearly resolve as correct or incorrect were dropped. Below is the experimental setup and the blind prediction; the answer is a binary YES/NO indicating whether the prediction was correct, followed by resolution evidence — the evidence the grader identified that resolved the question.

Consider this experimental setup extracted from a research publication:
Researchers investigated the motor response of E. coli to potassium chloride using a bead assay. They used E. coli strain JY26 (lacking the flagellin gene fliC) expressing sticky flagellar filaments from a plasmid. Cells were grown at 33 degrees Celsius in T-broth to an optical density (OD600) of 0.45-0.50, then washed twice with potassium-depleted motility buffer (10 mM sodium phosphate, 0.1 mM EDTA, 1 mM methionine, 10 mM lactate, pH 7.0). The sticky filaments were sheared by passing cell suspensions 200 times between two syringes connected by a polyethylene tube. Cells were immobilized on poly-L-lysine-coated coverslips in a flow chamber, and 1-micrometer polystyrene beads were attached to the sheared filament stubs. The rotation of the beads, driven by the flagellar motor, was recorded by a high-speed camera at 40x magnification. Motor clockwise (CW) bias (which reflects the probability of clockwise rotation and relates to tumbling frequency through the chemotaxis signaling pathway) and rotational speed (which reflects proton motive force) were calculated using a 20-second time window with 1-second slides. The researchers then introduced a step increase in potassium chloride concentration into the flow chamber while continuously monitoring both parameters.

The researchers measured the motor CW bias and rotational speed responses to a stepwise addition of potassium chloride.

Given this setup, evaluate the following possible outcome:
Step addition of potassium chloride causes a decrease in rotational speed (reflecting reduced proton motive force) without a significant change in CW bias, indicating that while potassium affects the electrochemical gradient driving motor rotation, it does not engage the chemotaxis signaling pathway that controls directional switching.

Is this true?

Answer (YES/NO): NO